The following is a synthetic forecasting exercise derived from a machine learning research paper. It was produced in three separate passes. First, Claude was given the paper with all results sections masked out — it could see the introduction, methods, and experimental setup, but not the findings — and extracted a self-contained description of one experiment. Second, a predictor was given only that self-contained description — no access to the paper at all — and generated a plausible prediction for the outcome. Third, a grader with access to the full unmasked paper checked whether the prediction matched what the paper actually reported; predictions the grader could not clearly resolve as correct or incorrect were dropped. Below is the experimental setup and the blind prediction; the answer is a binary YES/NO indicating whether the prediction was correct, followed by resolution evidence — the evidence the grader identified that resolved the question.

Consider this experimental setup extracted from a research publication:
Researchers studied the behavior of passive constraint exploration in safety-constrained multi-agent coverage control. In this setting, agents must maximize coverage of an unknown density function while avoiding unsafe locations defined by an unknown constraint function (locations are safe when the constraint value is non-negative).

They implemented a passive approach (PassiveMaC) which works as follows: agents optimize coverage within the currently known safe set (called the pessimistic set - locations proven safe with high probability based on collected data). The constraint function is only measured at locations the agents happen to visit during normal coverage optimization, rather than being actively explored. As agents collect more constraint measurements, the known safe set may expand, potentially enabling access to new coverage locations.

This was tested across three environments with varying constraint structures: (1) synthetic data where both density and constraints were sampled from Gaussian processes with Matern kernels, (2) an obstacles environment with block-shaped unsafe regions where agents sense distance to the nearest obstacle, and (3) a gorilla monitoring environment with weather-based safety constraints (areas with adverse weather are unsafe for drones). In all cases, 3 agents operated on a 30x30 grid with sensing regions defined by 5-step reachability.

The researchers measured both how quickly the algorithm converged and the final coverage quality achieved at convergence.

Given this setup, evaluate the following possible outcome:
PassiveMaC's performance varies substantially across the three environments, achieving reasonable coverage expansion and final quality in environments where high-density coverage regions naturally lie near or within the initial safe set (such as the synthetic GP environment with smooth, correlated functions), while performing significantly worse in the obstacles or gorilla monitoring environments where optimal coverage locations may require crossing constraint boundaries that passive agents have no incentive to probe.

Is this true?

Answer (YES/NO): NO